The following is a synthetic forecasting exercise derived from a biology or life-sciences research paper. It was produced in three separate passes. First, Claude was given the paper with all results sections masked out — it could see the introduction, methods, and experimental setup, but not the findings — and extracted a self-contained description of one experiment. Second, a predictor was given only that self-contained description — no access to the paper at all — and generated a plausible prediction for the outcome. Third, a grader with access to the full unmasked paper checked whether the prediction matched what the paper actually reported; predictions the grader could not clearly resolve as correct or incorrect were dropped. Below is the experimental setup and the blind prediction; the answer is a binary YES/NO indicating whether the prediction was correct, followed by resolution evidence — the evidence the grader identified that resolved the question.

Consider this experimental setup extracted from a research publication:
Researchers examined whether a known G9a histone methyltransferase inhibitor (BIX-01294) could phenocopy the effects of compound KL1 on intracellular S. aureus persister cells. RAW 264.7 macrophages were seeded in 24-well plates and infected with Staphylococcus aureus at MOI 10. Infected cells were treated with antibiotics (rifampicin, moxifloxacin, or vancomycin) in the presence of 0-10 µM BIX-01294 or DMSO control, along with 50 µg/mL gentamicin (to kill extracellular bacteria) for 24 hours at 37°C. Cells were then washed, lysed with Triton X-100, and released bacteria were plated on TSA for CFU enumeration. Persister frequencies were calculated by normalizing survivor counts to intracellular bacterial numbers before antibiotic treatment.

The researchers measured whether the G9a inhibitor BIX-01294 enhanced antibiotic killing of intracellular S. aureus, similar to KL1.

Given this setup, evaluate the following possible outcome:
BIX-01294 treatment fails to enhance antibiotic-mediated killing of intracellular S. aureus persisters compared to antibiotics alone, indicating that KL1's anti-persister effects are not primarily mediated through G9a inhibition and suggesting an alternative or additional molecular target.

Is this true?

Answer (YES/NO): NO